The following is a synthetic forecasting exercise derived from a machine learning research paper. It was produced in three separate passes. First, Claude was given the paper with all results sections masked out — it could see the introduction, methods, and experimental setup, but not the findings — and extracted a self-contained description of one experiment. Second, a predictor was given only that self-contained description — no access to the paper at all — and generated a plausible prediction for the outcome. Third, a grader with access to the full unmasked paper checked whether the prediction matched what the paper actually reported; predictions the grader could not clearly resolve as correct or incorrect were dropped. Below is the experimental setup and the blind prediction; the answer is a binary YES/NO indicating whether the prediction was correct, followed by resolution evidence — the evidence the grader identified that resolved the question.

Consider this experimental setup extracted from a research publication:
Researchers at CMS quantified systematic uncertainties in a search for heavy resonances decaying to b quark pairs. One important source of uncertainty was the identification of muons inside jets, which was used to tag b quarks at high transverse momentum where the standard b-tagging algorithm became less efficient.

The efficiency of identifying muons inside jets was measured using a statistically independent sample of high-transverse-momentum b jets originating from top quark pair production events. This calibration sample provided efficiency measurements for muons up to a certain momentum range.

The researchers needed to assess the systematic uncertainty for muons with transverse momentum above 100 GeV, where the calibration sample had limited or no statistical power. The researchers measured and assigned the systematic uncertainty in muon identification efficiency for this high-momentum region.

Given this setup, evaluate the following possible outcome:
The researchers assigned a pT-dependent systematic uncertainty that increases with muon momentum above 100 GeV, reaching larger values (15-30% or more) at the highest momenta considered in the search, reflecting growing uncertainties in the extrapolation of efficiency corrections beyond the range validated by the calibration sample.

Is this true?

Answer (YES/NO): NO